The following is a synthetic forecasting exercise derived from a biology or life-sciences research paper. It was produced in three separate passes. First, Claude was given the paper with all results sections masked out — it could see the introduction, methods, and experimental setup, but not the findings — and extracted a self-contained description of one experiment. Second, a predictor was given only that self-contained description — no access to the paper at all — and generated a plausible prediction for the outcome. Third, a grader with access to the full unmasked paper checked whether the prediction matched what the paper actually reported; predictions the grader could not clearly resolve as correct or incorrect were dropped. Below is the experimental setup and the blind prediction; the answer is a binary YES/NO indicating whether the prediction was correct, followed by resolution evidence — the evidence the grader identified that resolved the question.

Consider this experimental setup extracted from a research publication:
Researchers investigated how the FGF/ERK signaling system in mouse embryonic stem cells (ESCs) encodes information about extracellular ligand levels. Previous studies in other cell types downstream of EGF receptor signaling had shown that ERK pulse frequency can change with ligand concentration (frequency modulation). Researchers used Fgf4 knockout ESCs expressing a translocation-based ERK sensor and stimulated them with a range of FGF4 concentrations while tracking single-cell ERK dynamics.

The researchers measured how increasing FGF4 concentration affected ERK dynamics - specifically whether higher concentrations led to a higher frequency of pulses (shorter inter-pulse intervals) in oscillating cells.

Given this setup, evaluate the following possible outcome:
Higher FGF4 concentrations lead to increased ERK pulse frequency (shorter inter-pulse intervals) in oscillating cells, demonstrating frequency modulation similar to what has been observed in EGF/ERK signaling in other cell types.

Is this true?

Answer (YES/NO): NO